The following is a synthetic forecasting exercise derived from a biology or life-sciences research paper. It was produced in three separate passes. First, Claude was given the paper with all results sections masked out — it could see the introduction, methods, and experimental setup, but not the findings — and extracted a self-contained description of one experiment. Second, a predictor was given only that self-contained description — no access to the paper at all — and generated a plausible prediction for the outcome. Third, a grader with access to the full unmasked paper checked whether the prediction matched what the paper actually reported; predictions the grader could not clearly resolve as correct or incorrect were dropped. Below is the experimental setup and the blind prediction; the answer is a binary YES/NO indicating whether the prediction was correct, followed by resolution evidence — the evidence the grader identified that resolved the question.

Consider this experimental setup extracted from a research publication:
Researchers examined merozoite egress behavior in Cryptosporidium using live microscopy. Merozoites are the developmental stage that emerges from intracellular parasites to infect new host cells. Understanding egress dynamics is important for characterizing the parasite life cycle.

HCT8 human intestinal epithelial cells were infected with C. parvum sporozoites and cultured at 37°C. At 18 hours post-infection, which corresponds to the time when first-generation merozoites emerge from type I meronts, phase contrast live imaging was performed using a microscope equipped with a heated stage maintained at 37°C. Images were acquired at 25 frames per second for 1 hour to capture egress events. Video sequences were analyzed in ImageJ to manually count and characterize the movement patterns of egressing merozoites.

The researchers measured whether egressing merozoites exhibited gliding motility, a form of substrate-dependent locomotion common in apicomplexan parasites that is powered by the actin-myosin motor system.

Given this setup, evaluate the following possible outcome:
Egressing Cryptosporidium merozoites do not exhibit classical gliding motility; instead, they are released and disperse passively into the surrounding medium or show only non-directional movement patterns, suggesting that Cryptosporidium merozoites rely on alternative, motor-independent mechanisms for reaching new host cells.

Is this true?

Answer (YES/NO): NO